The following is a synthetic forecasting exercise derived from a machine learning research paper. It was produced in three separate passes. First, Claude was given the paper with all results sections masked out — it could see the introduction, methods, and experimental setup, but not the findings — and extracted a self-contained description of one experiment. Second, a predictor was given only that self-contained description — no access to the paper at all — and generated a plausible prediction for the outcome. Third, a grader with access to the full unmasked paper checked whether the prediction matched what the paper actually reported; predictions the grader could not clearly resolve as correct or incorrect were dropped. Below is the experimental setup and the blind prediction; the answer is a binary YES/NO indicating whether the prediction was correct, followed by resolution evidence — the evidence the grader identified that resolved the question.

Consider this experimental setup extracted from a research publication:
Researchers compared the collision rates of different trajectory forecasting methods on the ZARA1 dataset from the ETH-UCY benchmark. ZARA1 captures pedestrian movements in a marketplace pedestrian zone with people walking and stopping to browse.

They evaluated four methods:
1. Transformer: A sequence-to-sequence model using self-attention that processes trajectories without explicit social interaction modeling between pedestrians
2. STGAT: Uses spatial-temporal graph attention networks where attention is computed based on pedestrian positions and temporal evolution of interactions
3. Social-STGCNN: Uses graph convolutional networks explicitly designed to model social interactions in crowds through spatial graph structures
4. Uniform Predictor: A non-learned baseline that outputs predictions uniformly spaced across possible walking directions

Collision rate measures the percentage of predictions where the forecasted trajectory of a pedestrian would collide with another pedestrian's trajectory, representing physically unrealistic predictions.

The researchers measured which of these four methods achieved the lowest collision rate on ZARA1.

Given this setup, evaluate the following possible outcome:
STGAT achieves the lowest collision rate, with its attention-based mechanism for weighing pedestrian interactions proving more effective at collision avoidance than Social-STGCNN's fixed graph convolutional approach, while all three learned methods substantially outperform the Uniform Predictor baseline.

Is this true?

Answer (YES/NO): NO